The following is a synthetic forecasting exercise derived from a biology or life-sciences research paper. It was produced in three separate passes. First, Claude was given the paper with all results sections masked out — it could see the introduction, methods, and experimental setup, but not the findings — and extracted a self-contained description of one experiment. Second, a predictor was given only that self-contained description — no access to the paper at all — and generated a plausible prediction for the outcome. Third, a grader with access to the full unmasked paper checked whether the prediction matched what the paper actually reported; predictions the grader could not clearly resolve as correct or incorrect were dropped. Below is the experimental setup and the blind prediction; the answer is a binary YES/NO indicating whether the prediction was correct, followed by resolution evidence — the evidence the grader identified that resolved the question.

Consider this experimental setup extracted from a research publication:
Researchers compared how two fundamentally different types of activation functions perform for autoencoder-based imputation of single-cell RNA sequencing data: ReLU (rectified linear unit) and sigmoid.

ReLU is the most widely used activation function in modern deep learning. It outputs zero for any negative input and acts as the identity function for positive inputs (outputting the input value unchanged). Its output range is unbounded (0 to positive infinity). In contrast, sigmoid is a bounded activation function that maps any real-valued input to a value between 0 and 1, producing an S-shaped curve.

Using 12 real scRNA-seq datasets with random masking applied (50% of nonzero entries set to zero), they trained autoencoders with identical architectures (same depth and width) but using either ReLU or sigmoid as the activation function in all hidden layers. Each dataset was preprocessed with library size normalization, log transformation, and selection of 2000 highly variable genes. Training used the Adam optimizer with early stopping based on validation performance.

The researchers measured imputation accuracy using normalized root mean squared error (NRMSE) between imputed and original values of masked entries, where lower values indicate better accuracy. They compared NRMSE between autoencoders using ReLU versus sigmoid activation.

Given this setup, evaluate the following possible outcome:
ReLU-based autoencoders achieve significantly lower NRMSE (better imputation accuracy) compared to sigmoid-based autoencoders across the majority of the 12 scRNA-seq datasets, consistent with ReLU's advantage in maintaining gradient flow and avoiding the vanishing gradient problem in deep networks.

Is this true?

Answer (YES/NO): NO